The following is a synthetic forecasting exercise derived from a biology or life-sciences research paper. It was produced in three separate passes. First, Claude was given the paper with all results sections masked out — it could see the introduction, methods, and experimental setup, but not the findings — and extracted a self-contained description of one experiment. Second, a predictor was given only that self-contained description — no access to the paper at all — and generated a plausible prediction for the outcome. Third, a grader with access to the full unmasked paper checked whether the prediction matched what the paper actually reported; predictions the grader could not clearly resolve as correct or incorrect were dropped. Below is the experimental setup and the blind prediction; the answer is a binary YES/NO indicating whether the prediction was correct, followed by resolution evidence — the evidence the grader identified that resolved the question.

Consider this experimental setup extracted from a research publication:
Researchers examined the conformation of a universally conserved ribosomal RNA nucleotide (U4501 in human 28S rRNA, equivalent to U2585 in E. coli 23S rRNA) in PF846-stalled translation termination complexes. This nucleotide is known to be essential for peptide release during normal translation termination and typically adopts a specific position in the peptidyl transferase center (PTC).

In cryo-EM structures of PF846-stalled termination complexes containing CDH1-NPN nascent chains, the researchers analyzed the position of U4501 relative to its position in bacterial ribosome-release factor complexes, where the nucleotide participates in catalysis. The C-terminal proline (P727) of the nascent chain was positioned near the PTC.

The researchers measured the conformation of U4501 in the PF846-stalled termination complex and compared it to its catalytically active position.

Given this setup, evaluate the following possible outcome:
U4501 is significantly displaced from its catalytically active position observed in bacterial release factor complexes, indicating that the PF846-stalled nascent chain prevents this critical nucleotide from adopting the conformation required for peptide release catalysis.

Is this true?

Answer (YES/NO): YES